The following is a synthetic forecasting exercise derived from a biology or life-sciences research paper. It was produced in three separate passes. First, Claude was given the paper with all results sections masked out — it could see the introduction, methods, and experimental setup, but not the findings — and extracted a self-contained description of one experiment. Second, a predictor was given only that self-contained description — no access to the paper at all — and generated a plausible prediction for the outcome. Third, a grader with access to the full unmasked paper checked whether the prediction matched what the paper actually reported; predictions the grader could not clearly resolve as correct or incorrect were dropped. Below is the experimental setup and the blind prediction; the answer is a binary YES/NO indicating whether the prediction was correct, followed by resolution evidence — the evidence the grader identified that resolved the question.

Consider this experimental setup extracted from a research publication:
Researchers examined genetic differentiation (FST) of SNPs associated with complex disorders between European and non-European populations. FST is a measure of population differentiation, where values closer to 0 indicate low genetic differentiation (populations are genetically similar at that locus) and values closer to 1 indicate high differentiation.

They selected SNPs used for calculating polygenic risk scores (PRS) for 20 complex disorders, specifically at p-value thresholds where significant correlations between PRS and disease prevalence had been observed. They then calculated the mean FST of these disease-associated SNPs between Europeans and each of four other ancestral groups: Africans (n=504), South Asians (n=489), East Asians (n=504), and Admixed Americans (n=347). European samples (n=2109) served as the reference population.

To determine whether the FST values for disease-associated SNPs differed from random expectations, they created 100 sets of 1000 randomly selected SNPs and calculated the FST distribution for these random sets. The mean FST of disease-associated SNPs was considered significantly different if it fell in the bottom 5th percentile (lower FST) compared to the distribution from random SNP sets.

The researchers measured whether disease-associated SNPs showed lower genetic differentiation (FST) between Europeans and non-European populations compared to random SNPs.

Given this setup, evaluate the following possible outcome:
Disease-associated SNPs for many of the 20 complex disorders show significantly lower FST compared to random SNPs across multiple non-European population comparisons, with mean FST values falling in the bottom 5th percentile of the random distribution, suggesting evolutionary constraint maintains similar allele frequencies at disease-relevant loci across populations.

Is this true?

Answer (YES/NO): NO